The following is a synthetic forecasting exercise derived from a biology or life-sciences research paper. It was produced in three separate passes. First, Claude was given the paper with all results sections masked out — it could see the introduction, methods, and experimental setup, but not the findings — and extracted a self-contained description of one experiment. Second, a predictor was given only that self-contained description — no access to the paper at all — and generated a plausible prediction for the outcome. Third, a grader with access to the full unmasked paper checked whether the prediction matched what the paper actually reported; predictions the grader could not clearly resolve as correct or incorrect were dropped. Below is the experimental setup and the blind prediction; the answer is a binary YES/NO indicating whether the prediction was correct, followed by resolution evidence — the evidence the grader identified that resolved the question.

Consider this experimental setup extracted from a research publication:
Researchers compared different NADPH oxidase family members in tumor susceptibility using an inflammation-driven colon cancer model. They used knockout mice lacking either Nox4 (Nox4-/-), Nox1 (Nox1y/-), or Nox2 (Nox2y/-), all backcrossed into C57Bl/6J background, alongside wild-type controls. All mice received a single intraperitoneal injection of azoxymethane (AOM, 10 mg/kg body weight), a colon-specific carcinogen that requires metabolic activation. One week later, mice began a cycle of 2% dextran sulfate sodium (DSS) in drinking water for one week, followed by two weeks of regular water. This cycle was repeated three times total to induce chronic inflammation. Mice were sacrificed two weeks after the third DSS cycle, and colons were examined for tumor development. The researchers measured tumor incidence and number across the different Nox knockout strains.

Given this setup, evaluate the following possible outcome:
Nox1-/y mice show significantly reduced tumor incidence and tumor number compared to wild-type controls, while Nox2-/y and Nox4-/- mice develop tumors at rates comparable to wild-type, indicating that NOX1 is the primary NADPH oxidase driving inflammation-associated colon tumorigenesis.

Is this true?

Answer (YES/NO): NO